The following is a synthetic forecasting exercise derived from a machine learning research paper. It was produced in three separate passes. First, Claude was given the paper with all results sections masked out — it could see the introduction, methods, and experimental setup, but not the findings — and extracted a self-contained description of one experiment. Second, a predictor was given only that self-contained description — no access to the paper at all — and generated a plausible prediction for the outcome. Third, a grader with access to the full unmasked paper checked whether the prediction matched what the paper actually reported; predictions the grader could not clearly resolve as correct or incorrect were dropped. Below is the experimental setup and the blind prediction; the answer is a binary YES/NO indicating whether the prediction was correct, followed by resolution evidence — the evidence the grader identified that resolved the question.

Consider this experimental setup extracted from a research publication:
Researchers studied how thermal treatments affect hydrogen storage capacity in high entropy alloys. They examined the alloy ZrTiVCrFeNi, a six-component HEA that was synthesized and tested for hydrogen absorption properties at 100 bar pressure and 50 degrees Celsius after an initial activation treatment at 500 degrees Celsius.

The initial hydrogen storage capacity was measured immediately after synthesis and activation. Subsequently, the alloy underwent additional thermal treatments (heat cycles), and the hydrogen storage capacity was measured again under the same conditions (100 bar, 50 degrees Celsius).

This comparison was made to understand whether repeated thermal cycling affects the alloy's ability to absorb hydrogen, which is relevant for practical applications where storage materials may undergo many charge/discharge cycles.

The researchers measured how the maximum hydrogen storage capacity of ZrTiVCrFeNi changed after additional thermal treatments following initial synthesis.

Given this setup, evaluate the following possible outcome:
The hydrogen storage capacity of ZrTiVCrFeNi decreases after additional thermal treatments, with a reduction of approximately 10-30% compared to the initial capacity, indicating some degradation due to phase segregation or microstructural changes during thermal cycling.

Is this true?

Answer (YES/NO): YES